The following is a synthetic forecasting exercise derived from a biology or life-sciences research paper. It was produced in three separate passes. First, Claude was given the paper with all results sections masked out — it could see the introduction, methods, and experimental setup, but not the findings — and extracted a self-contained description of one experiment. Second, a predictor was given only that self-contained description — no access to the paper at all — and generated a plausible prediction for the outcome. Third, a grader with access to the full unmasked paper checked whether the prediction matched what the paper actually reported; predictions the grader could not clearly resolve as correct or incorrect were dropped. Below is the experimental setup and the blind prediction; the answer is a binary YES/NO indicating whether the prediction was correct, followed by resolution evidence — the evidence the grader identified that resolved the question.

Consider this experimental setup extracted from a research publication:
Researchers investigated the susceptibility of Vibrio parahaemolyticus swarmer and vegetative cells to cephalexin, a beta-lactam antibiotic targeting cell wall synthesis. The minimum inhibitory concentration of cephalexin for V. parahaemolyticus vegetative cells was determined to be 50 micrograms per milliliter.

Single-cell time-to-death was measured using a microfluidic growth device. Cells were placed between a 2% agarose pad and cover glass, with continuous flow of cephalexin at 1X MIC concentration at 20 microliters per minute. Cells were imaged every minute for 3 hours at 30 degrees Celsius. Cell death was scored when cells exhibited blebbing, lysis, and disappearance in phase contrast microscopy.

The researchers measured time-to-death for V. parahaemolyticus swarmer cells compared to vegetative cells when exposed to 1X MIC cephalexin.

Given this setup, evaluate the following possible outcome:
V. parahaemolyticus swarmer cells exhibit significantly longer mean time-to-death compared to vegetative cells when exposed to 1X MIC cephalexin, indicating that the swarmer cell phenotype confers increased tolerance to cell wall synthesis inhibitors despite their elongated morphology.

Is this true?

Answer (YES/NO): NO